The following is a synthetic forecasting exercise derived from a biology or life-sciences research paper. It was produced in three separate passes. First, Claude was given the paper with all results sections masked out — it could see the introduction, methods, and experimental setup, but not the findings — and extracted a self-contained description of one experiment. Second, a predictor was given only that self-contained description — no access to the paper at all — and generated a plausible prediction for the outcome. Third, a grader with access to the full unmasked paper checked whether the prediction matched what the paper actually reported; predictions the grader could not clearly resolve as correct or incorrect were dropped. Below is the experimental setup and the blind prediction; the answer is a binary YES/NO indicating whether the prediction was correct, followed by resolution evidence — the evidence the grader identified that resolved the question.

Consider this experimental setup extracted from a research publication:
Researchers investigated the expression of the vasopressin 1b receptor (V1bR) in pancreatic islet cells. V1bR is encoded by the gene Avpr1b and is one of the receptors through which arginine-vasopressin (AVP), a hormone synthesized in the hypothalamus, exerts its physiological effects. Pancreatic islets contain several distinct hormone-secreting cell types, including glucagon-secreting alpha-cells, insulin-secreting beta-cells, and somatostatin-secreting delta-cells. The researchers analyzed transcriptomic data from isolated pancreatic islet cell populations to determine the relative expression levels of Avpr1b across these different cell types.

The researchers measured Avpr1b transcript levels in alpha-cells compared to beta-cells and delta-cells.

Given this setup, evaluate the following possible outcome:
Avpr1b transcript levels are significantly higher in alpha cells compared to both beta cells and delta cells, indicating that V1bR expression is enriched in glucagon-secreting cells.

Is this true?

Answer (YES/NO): YES